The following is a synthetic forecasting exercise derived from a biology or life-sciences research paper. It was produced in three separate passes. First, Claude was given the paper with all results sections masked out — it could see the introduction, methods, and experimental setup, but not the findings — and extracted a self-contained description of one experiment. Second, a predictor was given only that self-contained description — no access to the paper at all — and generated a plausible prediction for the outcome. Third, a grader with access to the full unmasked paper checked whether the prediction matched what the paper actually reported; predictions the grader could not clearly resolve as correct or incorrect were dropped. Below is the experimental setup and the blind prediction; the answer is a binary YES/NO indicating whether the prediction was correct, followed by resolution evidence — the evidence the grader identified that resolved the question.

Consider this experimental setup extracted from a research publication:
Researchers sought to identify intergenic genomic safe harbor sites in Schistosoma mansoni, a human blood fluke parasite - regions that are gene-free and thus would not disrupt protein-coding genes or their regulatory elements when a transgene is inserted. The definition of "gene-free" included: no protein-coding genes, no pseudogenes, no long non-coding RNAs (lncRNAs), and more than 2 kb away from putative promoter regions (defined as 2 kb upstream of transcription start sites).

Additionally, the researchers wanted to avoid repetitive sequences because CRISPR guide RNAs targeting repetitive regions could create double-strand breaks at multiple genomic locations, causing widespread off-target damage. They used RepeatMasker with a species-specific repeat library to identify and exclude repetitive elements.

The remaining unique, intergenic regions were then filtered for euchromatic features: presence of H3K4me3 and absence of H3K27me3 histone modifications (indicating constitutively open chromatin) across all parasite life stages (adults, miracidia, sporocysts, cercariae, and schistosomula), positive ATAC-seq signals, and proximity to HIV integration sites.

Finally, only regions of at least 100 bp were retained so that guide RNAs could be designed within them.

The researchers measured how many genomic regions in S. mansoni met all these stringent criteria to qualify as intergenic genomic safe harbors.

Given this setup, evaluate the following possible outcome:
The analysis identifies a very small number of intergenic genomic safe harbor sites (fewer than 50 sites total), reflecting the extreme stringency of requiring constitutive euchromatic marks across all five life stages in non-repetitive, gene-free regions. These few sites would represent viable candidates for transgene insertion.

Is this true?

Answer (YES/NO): YES